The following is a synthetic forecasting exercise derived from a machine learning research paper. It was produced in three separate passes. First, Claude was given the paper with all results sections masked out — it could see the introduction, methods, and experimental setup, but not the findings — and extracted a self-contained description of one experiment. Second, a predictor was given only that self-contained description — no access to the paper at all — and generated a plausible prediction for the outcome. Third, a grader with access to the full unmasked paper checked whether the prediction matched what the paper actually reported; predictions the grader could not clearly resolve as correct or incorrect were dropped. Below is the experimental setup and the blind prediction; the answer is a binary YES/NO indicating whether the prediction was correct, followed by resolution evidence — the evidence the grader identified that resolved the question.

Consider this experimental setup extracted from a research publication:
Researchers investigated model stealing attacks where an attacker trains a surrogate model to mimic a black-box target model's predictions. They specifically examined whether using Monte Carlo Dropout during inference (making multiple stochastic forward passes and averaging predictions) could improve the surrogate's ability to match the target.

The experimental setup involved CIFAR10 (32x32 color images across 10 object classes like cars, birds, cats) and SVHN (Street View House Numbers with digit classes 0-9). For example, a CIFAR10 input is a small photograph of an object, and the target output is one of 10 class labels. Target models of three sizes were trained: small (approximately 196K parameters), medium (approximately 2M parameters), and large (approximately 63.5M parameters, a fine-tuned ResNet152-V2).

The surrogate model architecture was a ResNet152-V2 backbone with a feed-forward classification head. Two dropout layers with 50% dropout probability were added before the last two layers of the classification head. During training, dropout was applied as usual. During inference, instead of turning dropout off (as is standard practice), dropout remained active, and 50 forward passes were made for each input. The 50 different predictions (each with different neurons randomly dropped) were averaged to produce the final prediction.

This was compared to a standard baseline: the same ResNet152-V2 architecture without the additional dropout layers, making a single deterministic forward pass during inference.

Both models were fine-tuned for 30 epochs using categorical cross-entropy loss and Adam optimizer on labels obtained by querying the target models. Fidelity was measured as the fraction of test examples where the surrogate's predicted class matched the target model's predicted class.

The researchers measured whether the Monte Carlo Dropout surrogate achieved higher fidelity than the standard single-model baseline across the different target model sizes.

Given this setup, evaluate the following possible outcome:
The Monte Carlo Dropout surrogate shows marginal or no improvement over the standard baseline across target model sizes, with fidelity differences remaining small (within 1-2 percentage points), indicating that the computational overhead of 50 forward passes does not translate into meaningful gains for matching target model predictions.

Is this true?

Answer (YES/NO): YES